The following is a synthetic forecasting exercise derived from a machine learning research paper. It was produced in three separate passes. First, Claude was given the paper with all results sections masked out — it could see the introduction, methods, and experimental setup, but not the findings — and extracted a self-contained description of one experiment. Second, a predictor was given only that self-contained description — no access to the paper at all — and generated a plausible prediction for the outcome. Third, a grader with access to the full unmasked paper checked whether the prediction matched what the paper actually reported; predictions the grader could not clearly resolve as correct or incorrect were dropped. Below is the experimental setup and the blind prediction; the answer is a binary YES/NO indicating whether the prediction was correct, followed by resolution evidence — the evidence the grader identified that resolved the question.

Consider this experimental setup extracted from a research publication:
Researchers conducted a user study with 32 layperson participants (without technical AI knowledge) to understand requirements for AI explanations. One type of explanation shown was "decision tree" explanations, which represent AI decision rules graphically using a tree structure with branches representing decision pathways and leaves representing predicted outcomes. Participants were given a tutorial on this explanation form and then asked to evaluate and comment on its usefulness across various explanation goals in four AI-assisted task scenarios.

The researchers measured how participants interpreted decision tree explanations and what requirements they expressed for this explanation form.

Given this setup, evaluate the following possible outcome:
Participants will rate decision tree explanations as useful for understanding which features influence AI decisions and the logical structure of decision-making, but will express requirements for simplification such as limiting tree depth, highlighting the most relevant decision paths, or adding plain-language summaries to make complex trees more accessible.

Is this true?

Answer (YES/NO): NO